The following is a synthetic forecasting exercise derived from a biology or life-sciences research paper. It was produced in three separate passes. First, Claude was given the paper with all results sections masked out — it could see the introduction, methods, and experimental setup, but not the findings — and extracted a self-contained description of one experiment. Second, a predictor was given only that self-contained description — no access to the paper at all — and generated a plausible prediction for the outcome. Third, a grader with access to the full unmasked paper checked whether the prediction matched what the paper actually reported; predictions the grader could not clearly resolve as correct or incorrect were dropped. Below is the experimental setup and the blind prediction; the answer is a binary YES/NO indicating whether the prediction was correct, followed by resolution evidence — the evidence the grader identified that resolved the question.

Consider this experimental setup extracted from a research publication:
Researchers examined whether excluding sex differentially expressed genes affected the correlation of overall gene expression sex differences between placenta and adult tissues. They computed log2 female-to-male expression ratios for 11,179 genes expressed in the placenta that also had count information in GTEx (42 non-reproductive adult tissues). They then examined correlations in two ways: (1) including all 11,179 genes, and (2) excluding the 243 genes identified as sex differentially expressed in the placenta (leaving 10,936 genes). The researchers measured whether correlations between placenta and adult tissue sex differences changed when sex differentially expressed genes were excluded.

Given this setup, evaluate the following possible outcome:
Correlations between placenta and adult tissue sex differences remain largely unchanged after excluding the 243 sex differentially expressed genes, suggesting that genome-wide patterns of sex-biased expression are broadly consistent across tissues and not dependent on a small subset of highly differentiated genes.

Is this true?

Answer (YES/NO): NO